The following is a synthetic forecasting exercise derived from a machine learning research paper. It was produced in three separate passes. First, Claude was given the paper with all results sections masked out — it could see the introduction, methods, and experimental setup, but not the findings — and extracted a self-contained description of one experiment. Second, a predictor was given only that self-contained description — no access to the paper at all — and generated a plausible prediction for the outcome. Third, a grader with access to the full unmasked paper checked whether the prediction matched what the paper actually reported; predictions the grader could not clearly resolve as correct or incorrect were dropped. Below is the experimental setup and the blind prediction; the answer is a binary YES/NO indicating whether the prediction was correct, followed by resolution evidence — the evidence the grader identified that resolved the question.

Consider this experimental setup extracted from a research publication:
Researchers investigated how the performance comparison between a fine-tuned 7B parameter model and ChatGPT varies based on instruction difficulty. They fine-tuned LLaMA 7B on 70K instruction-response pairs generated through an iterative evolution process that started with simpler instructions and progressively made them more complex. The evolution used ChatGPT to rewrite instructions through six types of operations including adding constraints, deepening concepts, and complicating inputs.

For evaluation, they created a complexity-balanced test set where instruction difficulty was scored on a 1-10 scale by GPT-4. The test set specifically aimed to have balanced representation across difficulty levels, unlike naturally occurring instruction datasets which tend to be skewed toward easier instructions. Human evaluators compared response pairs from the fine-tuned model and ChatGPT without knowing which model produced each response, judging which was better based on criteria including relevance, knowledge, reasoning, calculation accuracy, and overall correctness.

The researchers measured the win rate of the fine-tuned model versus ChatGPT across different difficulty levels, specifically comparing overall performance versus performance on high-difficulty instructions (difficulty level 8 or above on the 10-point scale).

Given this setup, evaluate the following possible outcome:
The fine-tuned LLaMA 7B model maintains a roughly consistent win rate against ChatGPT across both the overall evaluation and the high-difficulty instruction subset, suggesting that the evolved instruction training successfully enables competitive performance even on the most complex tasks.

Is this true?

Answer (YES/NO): NO